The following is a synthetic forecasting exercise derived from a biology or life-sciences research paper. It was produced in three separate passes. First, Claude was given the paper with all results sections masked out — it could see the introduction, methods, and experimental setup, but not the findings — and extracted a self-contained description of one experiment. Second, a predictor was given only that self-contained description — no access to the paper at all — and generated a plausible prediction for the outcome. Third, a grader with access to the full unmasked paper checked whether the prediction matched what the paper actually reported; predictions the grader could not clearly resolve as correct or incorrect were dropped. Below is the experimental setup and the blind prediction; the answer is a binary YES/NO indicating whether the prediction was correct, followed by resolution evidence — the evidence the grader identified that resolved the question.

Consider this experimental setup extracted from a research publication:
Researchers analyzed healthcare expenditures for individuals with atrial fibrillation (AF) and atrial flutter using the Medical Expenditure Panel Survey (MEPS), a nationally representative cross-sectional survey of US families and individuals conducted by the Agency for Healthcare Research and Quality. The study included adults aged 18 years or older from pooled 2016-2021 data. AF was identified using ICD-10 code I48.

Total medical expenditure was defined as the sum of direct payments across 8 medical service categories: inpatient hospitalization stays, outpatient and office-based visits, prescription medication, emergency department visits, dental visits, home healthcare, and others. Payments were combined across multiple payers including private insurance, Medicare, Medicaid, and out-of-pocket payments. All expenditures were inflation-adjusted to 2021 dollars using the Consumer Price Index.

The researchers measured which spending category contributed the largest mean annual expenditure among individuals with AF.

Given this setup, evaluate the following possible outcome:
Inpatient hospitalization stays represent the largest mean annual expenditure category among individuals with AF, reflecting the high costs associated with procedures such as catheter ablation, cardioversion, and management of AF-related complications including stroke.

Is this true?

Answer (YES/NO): YES